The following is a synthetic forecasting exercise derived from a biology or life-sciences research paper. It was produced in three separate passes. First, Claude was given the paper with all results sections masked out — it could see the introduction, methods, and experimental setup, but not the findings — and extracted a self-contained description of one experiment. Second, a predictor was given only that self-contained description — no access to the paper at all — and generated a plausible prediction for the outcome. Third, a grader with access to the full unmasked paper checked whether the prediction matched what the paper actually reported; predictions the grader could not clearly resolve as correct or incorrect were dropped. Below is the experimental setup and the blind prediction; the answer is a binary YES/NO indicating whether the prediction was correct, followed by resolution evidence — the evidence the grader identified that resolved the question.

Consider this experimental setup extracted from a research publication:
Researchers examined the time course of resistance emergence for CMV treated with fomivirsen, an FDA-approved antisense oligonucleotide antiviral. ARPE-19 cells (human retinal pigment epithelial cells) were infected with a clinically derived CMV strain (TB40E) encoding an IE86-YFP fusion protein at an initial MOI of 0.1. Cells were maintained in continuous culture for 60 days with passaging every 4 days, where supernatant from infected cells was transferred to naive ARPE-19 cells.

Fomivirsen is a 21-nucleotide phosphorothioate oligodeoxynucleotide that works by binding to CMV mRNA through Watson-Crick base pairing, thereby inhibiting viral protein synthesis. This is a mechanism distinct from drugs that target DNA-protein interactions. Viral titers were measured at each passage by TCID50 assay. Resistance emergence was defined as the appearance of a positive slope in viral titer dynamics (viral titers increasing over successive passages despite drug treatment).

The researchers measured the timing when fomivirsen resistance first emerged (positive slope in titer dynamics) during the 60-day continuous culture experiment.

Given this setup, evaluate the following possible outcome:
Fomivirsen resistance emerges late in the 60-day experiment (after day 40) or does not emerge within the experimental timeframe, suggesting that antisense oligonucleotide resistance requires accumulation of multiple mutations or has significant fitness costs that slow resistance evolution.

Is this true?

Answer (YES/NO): NO